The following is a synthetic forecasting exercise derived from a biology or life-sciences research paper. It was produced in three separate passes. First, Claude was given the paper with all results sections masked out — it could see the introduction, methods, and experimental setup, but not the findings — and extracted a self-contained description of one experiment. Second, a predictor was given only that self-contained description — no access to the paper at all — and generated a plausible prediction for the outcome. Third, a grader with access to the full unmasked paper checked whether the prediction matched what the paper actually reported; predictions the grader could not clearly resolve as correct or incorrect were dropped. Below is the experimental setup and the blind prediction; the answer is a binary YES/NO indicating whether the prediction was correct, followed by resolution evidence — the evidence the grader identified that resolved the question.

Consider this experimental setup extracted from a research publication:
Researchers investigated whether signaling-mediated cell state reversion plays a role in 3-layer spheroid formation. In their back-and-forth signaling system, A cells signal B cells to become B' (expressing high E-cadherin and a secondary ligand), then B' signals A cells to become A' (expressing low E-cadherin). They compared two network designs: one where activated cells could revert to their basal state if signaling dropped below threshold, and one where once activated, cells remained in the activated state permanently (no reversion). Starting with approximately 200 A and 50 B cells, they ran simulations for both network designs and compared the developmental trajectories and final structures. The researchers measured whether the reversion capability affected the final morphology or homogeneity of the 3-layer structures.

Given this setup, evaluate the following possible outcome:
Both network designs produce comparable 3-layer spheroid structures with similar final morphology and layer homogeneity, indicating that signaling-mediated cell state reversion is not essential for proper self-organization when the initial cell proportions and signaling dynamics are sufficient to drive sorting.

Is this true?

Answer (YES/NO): YES